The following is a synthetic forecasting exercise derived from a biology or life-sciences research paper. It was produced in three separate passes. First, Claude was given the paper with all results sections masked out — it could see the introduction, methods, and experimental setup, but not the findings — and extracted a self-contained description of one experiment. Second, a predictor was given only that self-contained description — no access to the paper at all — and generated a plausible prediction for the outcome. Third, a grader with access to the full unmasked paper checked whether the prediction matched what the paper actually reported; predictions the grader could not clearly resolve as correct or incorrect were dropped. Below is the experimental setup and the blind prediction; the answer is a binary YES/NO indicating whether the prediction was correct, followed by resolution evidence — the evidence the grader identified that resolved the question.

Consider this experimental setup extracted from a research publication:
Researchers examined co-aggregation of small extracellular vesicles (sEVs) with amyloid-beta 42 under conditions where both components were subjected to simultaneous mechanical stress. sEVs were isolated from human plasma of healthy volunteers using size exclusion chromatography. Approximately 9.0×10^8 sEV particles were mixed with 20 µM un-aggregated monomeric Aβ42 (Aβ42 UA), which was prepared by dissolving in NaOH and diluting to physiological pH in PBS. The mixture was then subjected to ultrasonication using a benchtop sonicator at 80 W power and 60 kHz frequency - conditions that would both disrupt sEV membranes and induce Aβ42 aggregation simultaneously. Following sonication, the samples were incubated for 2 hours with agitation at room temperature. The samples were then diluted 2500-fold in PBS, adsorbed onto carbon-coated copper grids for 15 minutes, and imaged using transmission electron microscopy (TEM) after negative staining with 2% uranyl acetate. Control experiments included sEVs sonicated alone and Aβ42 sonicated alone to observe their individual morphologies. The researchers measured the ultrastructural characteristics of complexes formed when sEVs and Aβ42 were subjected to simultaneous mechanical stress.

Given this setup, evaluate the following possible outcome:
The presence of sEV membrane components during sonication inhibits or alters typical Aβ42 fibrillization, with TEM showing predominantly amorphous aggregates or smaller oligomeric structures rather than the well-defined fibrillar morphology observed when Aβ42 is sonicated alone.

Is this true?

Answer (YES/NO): NO